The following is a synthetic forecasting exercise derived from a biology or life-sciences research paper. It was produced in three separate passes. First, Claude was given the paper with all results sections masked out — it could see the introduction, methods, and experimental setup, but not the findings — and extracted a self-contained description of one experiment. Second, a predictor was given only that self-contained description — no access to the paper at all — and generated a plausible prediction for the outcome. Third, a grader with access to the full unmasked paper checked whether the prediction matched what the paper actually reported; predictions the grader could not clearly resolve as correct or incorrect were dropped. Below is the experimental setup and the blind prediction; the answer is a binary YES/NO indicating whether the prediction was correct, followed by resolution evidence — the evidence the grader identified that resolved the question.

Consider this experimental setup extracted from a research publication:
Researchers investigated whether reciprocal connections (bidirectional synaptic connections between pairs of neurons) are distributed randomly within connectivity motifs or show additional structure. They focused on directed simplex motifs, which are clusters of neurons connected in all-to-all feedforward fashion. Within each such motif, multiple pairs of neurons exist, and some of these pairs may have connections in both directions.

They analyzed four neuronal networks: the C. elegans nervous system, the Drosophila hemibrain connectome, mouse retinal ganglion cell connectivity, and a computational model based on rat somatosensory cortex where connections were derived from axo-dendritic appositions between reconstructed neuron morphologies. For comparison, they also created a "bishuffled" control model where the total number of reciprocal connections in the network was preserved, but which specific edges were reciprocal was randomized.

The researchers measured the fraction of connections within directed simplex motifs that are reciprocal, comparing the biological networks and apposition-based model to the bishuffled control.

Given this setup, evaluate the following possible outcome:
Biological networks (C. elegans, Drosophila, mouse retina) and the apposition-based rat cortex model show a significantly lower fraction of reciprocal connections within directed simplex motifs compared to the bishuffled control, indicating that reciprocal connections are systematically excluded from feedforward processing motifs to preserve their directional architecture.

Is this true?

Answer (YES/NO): NO